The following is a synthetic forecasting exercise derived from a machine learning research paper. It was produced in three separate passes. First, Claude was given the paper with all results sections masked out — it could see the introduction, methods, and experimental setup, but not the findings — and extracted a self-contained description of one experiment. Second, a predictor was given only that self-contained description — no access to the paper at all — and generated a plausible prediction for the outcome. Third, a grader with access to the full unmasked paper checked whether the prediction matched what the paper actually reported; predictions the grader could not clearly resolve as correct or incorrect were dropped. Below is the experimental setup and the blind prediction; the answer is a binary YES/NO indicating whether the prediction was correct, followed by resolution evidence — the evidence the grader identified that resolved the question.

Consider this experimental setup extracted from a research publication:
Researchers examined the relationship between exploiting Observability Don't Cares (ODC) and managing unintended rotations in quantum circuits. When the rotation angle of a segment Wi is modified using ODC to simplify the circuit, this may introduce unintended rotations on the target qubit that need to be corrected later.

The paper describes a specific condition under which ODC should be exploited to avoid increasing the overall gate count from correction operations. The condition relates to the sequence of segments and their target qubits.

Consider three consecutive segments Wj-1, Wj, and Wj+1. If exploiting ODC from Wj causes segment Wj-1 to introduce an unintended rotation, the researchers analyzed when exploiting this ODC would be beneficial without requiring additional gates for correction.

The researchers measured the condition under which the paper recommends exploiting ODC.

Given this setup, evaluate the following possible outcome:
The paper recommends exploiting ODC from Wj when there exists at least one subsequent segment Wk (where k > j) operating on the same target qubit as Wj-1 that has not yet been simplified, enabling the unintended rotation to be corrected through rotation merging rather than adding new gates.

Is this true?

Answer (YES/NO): NO